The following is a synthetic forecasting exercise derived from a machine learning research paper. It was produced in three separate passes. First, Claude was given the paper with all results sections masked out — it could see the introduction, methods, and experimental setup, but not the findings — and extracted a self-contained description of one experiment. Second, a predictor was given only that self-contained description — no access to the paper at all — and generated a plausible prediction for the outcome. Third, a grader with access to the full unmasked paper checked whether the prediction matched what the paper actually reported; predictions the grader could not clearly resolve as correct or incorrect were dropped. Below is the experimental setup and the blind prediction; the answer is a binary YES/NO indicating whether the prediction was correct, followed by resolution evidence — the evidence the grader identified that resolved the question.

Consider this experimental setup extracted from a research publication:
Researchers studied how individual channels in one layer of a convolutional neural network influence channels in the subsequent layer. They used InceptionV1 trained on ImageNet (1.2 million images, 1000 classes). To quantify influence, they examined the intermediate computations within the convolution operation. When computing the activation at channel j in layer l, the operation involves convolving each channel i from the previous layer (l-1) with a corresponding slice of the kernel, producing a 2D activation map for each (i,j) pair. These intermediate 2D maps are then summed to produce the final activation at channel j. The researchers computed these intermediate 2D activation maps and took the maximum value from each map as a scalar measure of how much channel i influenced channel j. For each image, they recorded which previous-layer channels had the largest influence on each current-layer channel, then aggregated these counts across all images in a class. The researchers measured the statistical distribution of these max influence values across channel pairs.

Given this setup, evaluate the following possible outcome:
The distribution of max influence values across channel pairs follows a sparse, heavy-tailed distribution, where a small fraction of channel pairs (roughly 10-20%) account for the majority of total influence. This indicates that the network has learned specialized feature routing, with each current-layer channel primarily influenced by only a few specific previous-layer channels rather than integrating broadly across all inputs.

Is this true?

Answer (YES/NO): NO